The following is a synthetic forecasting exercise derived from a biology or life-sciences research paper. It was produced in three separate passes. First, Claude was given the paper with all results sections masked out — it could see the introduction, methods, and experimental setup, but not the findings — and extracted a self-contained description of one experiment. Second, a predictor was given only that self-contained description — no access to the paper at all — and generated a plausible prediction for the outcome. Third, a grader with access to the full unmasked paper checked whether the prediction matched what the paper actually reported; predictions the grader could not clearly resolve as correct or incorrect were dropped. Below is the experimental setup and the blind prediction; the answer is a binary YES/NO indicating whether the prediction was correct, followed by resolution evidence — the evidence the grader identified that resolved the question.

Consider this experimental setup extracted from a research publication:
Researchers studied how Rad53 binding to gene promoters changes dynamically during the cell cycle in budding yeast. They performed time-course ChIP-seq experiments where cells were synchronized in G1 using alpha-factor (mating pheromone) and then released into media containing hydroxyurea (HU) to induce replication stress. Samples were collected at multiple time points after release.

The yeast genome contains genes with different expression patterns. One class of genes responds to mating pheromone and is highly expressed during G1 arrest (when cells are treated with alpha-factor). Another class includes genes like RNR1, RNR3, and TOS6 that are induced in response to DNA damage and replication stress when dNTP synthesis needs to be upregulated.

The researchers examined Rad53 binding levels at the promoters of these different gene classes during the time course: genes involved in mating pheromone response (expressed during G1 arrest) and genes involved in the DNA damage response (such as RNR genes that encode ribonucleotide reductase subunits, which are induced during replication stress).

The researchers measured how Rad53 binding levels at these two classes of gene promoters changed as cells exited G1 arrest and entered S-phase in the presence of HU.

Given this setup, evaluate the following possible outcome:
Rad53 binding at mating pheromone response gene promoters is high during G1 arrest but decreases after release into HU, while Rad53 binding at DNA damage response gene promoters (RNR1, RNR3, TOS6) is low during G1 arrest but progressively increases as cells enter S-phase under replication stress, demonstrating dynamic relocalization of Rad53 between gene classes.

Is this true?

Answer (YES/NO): YES